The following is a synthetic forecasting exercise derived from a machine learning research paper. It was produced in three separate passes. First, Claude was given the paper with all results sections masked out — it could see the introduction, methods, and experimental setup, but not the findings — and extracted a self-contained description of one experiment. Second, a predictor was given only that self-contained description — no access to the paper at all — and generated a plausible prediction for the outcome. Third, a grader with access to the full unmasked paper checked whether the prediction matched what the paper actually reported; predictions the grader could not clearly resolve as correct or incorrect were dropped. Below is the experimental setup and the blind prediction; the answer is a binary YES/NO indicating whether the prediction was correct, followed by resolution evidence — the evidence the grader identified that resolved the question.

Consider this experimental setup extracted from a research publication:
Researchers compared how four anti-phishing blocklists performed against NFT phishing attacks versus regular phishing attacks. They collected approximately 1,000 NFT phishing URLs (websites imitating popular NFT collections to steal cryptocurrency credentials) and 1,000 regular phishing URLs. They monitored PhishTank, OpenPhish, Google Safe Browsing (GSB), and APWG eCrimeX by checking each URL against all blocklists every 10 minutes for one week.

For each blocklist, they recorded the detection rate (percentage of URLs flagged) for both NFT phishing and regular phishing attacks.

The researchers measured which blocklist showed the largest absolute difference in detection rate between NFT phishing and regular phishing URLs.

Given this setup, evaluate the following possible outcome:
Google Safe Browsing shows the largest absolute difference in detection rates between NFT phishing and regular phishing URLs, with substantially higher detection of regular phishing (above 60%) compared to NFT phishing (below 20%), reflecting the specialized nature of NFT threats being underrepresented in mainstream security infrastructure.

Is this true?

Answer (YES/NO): YES